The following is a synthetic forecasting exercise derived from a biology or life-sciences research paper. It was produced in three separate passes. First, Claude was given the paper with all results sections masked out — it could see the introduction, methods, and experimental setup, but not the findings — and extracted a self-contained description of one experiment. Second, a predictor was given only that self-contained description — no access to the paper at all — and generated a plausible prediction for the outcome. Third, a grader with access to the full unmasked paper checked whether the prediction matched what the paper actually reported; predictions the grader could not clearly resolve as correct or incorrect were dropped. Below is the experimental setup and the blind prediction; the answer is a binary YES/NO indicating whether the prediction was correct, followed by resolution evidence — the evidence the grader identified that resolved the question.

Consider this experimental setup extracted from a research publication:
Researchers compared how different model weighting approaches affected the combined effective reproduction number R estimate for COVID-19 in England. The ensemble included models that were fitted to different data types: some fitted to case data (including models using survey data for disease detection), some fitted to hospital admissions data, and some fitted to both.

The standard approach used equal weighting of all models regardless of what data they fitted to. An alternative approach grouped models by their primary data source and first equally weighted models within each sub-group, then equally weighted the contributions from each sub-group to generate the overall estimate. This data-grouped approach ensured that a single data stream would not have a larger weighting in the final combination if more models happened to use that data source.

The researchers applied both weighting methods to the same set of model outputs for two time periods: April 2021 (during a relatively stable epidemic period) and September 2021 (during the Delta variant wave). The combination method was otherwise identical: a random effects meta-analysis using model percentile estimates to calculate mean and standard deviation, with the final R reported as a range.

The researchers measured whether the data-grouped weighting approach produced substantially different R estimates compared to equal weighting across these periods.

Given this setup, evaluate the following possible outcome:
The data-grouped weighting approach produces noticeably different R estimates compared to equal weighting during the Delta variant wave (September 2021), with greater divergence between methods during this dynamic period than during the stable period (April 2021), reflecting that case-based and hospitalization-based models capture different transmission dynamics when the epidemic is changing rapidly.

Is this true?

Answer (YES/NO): NO